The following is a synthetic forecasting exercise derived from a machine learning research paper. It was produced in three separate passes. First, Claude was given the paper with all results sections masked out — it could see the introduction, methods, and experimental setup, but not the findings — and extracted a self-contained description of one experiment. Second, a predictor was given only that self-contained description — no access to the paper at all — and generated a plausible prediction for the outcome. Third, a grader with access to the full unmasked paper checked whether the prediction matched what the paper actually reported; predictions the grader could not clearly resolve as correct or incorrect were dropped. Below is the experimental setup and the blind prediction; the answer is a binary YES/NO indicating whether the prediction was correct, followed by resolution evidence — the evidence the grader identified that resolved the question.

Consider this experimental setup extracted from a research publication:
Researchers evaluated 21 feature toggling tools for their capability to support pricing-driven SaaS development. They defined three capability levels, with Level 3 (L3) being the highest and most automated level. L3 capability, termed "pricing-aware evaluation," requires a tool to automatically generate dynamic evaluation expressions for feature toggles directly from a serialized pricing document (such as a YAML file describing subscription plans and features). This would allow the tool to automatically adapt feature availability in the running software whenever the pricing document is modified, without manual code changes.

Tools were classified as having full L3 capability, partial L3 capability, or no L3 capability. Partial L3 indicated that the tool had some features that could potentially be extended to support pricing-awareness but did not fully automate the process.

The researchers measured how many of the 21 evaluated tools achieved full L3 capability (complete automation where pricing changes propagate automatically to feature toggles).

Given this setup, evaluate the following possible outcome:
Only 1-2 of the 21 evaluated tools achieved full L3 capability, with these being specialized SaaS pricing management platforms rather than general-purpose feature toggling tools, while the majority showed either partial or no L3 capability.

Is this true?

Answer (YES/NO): YES